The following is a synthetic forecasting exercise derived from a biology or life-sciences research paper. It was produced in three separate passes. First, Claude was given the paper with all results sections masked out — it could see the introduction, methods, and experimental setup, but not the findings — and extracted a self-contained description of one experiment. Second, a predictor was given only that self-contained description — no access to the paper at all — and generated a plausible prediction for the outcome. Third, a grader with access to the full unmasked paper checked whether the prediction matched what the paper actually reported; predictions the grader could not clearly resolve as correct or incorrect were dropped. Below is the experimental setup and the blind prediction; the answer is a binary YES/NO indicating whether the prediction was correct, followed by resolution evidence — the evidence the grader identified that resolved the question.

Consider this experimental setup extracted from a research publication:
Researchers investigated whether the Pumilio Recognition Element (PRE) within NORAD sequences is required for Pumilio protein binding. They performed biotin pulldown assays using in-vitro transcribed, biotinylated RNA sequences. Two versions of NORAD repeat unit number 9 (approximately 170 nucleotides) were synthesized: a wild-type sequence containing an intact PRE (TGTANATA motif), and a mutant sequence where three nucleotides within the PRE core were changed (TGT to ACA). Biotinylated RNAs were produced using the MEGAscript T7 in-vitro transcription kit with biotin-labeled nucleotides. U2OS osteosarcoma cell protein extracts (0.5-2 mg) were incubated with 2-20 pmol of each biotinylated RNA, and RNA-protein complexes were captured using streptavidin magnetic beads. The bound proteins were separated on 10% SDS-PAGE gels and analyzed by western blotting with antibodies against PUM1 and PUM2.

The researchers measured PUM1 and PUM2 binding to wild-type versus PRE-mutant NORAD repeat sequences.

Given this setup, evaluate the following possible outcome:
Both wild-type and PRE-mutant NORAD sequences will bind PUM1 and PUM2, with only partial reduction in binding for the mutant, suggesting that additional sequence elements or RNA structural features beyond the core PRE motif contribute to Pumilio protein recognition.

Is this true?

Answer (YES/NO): NO